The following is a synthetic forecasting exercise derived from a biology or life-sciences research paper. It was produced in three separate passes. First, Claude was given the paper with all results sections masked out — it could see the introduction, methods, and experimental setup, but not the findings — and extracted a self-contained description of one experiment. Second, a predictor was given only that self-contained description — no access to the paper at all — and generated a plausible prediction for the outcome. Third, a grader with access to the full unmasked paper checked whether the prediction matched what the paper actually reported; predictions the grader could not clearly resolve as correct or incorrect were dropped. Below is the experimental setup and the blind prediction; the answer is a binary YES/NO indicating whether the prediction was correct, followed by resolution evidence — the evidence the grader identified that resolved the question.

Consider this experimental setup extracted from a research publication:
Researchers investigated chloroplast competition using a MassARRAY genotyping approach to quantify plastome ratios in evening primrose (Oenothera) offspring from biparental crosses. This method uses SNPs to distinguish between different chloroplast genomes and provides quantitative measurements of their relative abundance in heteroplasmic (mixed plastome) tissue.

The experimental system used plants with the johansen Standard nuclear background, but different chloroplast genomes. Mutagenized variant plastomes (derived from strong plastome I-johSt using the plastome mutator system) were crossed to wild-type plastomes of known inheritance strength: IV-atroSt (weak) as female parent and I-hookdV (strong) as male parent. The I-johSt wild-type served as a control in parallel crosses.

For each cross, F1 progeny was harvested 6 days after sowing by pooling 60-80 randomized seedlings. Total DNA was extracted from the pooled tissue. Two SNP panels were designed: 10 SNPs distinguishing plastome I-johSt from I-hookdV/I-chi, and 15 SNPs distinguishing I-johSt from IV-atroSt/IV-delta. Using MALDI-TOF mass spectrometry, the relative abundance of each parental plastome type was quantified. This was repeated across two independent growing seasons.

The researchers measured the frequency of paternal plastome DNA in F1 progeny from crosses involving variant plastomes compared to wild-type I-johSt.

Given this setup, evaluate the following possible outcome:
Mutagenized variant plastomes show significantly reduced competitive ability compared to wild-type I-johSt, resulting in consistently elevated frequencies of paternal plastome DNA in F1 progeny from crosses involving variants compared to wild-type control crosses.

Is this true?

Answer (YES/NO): NO